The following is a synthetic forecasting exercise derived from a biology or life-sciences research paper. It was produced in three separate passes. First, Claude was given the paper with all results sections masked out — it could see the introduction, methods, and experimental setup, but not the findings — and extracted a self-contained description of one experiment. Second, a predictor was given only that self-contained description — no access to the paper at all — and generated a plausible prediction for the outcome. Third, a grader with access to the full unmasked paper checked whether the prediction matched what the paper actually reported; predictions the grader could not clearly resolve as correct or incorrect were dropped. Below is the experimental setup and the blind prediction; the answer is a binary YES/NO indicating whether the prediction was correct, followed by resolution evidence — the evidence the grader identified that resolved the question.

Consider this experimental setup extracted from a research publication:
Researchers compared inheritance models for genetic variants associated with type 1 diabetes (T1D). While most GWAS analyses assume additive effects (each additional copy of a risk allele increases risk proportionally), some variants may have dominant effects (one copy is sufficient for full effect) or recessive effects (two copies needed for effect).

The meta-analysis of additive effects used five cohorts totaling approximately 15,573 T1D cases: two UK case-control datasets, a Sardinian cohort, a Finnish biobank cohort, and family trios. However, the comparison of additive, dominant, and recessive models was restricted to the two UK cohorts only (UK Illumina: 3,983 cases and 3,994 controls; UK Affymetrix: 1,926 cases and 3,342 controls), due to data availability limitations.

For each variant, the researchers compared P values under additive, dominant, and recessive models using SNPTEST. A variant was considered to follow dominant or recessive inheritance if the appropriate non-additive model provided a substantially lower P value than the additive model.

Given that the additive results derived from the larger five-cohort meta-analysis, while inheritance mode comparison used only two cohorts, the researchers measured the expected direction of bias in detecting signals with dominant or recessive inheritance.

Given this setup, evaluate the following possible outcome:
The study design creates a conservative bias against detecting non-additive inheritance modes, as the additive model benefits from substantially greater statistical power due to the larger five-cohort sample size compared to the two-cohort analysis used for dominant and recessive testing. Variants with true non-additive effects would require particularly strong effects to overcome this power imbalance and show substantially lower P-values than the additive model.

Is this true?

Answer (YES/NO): YES